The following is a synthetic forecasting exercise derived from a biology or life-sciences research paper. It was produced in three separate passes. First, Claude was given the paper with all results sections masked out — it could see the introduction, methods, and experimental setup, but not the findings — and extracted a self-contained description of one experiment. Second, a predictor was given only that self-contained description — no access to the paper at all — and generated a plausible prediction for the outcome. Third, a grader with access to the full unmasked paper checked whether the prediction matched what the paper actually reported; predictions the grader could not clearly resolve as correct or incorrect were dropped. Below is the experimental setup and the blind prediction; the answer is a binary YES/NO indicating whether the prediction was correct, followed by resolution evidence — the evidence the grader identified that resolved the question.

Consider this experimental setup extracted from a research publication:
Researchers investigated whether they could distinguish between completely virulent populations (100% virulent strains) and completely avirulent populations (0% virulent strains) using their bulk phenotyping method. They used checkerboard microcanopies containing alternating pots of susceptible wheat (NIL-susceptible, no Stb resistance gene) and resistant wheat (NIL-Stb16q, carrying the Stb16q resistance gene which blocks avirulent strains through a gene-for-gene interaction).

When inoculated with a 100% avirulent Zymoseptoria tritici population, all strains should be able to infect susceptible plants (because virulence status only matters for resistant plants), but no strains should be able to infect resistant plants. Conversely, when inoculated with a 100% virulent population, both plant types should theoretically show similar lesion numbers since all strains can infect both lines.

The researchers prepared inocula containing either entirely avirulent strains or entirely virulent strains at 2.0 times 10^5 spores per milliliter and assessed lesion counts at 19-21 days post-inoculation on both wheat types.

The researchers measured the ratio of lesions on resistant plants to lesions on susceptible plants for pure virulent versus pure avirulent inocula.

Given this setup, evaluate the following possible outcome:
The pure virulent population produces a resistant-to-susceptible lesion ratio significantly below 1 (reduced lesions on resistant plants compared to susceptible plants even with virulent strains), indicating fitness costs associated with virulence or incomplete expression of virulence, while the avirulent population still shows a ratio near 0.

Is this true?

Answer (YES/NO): NO